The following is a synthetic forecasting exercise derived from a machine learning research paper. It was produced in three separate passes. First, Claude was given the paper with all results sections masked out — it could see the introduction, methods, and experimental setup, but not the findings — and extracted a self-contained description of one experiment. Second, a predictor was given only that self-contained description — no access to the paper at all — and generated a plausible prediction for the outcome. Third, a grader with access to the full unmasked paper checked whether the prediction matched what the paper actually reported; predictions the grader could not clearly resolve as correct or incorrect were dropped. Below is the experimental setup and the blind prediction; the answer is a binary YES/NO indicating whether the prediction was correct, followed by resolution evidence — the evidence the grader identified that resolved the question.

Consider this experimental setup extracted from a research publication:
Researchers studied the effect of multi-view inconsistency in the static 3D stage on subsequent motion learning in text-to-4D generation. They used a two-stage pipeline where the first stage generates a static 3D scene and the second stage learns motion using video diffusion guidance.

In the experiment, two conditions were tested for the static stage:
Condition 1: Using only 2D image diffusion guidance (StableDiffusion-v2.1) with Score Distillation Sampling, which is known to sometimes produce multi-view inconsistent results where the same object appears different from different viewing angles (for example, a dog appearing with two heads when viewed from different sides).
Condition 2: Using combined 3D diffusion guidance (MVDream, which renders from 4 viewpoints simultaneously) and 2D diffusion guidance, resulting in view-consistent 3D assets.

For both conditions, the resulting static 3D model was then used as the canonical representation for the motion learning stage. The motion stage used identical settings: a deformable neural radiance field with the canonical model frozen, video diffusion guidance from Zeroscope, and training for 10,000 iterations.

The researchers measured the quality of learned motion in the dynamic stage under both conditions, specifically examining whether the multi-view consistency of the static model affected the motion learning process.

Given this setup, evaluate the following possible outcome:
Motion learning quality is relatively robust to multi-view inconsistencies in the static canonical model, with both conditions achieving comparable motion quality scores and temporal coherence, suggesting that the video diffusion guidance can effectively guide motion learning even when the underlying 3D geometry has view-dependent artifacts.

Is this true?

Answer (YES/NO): NO